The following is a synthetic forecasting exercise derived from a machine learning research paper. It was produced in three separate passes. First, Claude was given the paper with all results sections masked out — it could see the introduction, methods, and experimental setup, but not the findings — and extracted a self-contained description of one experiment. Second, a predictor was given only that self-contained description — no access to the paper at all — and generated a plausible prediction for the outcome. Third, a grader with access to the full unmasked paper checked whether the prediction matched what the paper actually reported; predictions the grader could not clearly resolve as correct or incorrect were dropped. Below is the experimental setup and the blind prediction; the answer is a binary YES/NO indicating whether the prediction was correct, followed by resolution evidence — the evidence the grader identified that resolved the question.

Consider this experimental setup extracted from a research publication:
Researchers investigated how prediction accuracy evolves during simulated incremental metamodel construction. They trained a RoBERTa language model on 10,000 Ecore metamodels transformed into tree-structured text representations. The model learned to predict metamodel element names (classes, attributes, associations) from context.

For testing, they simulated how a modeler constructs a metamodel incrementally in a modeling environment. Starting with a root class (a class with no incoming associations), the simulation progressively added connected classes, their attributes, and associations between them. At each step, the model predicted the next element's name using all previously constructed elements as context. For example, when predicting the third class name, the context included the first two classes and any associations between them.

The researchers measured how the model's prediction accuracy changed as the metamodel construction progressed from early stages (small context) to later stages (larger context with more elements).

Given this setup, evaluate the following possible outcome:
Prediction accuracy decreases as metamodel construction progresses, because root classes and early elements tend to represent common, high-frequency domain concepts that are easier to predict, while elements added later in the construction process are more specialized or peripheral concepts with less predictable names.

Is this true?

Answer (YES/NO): NO